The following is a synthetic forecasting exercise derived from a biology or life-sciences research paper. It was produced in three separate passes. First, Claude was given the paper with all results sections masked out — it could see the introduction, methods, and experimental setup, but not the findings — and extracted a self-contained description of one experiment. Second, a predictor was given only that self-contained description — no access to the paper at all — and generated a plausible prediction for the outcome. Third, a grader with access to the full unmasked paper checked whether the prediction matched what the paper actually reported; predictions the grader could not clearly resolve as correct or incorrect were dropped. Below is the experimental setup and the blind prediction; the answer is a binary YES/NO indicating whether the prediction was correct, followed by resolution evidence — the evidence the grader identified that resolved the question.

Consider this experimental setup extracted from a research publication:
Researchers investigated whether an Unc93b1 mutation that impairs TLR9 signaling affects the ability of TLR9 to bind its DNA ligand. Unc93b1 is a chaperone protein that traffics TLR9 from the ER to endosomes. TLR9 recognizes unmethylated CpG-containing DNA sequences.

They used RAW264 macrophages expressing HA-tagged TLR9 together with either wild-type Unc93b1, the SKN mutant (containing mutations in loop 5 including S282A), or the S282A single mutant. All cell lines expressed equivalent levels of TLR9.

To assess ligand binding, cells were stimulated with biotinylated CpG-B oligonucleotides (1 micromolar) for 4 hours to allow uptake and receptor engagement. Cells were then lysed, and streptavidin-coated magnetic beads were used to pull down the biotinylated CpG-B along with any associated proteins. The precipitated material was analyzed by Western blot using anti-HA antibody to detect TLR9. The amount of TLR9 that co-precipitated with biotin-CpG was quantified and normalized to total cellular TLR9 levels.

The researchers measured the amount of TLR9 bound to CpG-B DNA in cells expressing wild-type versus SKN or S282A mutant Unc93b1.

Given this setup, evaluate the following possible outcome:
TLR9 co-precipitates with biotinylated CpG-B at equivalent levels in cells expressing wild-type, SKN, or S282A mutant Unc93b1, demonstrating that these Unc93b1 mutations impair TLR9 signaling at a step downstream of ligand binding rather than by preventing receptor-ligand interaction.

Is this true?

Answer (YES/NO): NO